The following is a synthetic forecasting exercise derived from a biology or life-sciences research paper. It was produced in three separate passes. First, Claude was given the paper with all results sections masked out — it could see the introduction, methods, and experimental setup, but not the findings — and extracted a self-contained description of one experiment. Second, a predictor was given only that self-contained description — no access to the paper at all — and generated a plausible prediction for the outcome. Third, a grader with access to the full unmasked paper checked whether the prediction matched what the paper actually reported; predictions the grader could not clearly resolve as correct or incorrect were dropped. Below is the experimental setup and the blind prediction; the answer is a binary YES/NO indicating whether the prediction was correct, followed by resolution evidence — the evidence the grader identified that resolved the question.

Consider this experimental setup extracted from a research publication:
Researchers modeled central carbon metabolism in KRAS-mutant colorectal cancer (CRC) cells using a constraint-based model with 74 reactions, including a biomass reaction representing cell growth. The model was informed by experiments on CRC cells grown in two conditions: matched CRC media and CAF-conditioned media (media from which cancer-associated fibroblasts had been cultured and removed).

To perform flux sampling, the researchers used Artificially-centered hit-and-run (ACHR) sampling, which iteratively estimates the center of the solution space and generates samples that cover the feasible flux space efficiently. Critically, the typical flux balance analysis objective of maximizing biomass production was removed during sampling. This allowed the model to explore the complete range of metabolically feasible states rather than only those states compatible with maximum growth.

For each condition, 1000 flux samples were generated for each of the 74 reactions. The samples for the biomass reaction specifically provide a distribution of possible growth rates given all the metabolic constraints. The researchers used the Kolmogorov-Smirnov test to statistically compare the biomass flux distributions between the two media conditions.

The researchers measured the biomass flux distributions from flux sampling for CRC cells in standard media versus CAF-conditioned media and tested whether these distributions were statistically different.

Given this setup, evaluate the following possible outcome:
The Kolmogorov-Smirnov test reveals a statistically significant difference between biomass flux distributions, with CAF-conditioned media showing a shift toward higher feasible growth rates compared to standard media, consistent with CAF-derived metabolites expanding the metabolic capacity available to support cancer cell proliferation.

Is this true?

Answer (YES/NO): NO